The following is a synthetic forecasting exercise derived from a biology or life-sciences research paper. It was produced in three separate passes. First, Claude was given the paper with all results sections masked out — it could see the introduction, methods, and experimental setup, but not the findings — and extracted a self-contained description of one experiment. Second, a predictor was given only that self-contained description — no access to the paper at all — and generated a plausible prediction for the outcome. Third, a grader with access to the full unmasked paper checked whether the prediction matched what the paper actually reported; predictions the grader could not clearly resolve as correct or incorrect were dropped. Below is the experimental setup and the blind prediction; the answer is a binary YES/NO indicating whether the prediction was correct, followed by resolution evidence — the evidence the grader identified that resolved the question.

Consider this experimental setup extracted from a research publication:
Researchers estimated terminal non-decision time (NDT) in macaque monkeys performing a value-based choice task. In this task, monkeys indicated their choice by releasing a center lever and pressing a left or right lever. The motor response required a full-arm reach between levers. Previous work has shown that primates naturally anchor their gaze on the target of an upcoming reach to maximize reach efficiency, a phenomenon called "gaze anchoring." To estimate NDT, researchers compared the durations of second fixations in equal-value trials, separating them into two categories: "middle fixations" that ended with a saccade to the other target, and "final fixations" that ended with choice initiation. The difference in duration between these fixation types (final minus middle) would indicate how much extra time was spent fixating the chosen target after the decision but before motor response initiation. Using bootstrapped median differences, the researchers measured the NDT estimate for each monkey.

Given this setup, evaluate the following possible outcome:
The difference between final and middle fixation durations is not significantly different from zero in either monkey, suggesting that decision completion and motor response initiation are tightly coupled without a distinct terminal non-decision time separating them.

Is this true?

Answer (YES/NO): NO